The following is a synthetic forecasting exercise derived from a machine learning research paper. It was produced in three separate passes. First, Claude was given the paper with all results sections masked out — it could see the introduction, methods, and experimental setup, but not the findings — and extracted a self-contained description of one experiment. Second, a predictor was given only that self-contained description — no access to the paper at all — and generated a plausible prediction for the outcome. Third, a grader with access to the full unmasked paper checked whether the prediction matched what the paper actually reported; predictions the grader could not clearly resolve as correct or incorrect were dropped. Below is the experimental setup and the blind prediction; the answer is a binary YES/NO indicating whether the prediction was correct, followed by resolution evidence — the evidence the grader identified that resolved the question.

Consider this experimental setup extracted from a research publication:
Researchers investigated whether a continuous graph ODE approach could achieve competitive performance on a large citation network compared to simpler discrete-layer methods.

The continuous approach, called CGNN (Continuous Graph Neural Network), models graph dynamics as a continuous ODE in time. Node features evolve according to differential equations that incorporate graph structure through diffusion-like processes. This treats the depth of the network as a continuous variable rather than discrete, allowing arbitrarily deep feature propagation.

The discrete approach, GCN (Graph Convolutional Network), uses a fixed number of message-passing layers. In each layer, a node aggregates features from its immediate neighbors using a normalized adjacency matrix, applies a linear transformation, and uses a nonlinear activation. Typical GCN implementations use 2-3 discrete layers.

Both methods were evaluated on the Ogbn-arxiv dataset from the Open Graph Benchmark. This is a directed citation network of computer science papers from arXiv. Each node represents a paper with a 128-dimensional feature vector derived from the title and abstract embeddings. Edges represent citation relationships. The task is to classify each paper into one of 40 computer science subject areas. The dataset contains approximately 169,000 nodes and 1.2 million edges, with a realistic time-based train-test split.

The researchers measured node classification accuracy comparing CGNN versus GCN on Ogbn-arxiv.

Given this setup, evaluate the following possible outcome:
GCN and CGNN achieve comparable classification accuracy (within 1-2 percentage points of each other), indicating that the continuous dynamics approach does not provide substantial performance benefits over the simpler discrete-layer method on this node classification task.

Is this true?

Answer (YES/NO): NO